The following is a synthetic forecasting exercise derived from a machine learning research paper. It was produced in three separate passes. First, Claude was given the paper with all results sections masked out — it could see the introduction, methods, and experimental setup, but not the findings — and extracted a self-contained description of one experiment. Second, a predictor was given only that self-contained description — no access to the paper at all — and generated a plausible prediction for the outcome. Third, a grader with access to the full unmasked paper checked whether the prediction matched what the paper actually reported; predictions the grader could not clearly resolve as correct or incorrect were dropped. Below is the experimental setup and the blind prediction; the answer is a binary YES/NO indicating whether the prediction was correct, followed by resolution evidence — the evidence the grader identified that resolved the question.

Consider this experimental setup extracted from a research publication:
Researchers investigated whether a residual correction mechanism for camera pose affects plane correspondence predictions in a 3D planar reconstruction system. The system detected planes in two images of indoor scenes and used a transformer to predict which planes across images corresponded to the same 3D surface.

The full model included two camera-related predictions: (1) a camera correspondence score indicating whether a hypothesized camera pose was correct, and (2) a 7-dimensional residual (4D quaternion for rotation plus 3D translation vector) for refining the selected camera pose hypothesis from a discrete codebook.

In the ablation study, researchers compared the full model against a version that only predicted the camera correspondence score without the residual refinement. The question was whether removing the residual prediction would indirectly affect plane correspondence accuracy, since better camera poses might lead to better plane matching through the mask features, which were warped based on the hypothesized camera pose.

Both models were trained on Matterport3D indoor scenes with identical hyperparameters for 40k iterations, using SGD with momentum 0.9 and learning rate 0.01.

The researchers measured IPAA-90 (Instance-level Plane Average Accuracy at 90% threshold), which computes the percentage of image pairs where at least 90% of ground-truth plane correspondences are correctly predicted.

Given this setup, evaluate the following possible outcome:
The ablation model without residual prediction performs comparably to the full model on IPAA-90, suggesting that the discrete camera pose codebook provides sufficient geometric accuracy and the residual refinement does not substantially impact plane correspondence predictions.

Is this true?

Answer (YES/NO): YES